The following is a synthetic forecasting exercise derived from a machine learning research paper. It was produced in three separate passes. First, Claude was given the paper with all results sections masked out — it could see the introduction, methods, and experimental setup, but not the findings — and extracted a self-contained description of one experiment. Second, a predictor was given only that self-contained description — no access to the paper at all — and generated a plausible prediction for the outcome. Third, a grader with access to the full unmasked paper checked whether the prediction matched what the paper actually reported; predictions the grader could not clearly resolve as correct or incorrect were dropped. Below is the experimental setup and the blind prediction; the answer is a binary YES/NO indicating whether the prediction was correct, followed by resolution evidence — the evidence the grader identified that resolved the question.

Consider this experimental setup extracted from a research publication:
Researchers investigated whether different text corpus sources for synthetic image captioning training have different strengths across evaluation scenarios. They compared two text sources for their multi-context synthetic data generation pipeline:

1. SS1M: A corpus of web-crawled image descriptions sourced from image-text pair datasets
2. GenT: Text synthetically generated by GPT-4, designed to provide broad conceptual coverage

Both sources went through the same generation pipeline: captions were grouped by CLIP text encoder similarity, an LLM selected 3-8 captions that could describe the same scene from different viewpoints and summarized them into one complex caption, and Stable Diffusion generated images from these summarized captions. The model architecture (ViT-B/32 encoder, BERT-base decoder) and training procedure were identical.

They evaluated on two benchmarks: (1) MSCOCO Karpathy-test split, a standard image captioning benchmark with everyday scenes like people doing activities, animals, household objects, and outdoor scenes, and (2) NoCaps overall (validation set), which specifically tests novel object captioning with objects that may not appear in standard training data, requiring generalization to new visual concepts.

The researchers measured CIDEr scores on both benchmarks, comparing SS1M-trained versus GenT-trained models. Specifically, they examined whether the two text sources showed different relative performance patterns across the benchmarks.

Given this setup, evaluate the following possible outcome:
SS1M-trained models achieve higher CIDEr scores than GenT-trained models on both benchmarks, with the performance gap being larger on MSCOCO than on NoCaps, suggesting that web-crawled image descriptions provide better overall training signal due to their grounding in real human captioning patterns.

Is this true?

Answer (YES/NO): NO